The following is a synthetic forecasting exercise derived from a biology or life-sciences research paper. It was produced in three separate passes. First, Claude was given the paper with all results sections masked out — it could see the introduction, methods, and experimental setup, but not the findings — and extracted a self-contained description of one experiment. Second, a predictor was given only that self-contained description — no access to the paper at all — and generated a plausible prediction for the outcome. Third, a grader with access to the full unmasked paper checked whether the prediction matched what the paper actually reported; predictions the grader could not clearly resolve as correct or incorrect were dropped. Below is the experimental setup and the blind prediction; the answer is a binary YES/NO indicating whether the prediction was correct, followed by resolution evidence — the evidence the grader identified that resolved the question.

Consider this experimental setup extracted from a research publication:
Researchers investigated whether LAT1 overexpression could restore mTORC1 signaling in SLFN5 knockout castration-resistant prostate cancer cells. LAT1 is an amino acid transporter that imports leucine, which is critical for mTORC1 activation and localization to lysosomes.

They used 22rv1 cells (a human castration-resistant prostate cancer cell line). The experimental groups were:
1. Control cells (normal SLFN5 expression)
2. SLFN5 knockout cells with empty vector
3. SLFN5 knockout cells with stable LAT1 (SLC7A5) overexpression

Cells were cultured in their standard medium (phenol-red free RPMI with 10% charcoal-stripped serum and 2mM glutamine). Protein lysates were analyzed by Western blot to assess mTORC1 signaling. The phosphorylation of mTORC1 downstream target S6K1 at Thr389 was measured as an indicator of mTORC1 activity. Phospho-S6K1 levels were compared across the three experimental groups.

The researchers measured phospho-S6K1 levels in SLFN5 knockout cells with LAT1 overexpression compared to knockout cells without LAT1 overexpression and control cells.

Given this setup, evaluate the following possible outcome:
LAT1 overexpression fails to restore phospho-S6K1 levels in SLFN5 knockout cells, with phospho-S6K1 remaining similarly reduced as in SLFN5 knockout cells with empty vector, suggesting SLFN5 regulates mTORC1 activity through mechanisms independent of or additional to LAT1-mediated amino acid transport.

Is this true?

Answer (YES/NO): NO